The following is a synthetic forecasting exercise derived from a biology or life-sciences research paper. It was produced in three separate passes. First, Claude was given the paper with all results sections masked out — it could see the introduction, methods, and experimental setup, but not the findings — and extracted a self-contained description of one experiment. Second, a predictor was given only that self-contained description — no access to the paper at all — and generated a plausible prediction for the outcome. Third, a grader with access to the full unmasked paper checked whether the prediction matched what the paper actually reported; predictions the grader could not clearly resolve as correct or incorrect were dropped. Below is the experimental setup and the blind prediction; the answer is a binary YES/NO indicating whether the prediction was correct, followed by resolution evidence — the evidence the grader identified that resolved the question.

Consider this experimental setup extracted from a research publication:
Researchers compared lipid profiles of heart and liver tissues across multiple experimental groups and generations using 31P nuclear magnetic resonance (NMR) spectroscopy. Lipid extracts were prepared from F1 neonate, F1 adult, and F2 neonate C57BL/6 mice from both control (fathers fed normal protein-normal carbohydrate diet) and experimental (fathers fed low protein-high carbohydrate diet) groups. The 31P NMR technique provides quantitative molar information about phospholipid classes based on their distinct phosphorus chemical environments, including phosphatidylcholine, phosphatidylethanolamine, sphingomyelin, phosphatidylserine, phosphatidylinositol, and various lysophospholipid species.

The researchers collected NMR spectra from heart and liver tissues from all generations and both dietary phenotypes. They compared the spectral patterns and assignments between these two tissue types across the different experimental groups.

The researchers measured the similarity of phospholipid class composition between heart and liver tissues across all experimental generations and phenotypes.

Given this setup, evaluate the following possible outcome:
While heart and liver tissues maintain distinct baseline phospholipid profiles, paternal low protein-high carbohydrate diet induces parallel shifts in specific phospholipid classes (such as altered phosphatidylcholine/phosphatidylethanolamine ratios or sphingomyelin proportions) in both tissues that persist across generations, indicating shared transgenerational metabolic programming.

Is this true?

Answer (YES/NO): NO